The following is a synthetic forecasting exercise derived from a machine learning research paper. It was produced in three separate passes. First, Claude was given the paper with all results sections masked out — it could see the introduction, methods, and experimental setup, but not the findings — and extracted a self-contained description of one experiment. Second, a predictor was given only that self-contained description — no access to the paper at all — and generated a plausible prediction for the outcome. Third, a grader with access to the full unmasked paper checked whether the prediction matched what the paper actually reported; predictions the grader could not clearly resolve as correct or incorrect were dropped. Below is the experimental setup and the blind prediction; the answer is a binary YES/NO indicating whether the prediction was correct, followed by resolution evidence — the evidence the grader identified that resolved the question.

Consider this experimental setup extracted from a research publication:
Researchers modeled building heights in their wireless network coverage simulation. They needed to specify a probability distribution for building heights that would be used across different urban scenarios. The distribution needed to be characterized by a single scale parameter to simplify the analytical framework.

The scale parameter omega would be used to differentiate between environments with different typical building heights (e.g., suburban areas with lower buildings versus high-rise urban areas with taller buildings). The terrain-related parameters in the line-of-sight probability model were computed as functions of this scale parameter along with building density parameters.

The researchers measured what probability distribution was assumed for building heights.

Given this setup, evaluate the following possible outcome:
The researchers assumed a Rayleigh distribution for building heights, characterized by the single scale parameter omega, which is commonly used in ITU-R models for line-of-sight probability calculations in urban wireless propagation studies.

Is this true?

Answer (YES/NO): YES